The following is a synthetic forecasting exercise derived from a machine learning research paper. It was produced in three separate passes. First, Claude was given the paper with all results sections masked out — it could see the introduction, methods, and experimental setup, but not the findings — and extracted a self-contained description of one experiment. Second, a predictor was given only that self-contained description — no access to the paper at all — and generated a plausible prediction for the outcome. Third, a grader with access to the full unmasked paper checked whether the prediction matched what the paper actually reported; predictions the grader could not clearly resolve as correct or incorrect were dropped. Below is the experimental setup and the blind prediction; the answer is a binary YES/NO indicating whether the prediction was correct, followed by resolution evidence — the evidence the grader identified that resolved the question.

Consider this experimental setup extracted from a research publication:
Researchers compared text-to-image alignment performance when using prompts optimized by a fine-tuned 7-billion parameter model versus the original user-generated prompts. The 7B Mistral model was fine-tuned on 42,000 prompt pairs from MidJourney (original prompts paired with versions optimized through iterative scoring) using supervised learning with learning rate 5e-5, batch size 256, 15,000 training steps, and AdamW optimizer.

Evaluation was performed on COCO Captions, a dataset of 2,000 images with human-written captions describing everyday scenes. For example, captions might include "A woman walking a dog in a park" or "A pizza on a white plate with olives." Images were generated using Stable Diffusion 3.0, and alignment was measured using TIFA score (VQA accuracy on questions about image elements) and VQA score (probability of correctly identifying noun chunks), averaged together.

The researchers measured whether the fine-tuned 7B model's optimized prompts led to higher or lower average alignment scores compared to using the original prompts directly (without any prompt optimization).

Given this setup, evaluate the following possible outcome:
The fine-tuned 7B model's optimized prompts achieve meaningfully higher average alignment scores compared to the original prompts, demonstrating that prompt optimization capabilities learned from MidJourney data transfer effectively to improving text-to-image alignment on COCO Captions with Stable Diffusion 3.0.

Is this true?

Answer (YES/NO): NO